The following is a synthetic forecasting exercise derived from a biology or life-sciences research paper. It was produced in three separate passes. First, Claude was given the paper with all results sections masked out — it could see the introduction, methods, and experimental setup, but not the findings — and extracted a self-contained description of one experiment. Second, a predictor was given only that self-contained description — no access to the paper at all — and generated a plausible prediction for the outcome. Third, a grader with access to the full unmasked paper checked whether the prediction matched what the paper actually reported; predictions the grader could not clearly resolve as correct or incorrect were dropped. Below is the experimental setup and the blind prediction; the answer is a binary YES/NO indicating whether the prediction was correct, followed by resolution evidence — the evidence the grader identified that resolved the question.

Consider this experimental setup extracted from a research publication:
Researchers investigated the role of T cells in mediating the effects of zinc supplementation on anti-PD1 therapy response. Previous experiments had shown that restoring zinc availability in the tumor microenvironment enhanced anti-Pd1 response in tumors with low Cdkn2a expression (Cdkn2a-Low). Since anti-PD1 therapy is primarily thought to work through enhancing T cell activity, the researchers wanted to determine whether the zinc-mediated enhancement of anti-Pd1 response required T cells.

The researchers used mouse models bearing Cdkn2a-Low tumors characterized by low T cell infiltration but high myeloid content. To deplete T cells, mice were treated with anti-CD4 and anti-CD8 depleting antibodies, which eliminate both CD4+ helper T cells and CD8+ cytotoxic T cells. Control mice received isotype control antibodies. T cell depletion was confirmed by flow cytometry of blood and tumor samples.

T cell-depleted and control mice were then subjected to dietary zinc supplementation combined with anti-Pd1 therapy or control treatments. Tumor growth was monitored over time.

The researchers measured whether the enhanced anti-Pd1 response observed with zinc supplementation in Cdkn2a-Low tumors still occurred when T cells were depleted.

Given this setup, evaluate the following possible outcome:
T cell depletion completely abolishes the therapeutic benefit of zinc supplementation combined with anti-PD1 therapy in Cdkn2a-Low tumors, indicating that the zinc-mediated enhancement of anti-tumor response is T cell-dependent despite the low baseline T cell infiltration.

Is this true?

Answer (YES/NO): NO